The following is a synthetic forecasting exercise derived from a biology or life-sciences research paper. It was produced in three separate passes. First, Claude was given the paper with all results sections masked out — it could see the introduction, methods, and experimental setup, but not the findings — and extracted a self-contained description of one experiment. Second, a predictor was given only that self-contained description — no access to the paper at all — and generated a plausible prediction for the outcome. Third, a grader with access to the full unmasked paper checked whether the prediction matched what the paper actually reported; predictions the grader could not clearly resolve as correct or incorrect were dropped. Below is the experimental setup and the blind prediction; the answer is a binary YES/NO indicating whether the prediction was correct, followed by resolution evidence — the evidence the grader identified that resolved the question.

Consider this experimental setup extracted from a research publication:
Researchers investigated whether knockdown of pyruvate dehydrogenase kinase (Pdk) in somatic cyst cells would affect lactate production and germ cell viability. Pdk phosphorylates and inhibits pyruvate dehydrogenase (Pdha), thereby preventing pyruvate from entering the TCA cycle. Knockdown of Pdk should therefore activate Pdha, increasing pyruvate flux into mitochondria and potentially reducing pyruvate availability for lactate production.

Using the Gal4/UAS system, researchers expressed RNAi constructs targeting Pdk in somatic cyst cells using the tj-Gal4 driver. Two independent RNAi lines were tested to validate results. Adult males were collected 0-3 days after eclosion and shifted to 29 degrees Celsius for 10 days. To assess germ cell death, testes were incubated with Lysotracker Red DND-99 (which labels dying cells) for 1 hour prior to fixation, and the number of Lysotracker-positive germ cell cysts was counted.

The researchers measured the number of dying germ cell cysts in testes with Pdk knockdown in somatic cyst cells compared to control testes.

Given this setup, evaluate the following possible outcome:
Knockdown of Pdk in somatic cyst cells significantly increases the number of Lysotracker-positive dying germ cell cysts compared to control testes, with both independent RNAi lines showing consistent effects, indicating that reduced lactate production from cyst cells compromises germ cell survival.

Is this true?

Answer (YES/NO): YES